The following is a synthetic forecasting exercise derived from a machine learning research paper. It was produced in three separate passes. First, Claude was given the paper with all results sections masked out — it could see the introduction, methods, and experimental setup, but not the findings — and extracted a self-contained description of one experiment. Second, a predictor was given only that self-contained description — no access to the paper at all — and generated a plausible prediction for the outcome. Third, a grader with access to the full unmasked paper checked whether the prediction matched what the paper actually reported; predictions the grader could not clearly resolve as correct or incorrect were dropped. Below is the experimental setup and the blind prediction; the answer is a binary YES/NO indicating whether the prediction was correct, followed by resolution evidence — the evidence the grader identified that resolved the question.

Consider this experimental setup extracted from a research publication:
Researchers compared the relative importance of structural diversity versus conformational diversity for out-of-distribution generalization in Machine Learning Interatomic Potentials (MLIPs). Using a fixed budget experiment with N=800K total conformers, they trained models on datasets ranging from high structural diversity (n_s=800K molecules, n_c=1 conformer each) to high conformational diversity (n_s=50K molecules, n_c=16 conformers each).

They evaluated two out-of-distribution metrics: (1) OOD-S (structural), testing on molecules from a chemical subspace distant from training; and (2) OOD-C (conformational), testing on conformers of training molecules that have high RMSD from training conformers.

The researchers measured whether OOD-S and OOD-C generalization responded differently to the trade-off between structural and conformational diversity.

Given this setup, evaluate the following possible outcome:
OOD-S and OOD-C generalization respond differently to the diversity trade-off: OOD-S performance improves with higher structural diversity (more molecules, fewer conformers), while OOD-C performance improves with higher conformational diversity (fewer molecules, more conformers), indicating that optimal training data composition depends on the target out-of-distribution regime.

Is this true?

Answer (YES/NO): YES